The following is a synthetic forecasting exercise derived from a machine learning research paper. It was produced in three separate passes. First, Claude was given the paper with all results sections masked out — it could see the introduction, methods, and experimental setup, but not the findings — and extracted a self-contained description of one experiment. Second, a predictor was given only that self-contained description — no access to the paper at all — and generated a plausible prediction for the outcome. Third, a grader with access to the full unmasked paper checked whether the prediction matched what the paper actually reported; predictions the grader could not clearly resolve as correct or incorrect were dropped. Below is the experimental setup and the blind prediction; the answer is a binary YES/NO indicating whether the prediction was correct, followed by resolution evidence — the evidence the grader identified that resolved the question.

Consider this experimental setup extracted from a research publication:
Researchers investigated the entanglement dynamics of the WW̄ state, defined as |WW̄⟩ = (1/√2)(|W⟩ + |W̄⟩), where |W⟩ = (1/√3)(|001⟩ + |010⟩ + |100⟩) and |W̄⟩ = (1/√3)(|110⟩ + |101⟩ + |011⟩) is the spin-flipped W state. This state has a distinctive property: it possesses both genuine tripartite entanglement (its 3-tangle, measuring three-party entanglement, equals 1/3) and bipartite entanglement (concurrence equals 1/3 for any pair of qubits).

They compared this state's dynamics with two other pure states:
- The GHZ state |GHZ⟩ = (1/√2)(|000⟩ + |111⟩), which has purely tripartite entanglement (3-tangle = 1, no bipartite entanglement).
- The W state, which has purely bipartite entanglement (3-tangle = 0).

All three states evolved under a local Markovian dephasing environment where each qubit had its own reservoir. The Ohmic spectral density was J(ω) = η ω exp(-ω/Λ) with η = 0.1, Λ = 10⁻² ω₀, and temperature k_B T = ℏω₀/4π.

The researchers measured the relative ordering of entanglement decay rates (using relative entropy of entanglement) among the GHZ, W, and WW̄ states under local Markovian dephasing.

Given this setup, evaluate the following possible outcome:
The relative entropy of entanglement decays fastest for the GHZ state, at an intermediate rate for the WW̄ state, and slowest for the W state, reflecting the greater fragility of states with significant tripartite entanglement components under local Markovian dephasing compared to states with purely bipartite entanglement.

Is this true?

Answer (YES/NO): NO